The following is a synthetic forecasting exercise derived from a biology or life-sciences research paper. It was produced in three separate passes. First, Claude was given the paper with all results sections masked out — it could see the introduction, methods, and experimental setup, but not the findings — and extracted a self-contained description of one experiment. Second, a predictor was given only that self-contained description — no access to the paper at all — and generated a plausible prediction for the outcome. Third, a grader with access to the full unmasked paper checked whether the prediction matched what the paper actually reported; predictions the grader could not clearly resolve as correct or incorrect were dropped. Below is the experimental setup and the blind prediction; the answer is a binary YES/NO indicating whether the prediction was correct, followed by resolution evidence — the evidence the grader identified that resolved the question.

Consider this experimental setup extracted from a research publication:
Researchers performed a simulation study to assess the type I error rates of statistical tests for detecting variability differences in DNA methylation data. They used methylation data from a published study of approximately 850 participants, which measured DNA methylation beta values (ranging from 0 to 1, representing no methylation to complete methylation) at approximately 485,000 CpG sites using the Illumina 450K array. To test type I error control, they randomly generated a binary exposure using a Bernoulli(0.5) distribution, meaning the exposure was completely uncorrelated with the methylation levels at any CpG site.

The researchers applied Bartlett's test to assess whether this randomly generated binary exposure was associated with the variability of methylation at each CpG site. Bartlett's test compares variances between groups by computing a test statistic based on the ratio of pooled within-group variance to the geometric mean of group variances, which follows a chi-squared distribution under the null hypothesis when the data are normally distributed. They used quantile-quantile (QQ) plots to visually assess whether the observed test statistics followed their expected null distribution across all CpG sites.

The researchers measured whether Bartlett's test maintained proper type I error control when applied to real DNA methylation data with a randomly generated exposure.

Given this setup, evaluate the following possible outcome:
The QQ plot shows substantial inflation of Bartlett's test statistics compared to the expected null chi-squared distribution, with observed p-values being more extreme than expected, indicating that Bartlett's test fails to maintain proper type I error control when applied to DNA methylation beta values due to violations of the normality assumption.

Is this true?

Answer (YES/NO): YES